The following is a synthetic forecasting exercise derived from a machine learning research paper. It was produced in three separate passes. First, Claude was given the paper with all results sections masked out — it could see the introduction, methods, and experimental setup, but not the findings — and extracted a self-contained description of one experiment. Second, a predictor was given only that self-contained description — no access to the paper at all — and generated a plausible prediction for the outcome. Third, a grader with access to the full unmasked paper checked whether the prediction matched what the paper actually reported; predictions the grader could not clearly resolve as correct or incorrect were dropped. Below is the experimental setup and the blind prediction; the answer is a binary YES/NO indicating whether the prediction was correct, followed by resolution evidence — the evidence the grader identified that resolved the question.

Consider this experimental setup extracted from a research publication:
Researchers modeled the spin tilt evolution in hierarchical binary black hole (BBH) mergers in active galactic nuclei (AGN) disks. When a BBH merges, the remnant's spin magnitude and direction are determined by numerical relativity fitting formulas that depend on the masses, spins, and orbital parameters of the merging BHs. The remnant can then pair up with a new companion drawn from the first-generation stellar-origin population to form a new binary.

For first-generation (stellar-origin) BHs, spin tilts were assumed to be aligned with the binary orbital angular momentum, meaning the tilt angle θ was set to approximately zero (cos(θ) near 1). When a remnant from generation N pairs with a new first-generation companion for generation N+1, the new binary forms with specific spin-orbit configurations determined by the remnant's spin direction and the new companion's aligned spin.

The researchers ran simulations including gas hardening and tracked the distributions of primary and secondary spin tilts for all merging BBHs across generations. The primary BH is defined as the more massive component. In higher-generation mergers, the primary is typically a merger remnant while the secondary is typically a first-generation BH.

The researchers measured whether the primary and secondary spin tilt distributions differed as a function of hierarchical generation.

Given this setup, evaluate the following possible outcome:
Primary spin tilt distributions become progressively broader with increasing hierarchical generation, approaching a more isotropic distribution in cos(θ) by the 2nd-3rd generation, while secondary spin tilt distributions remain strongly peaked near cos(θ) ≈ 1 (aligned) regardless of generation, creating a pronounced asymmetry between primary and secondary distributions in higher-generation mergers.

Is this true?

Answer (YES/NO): NO